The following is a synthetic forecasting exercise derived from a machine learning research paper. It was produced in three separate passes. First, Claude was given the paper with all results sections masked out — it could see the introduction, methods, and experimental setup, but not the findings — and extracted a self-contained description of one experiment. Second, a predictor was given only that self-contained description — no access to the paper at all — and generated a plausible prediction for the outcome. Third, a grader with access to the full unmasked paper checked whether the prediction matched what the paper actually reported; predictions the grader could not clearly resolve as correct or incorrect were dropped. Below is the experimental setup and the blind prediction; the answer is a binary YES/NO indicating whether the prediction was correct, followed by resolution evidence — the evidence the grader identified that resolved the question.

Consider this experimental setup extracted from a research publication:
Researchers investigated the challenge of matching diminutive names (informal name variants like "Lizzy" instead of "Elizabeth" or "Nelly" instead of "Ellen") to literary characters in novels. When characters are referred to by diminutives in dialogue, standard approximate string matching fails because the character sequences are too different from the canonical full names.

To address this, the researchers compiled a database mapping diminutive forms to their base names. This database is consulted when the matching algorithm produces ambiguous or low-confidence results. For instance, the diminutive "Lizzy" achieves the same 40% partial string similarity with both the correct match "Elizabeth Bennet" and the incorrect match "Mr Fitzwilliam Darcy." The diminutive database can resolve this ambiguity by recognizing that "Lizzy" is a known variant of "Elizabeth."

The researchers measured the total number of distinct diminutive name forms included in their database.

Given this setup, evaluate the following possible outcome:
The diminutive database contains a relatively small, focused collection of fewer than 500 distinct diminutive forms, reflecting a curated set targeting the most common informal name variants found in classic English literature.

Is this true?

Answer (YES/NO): NO